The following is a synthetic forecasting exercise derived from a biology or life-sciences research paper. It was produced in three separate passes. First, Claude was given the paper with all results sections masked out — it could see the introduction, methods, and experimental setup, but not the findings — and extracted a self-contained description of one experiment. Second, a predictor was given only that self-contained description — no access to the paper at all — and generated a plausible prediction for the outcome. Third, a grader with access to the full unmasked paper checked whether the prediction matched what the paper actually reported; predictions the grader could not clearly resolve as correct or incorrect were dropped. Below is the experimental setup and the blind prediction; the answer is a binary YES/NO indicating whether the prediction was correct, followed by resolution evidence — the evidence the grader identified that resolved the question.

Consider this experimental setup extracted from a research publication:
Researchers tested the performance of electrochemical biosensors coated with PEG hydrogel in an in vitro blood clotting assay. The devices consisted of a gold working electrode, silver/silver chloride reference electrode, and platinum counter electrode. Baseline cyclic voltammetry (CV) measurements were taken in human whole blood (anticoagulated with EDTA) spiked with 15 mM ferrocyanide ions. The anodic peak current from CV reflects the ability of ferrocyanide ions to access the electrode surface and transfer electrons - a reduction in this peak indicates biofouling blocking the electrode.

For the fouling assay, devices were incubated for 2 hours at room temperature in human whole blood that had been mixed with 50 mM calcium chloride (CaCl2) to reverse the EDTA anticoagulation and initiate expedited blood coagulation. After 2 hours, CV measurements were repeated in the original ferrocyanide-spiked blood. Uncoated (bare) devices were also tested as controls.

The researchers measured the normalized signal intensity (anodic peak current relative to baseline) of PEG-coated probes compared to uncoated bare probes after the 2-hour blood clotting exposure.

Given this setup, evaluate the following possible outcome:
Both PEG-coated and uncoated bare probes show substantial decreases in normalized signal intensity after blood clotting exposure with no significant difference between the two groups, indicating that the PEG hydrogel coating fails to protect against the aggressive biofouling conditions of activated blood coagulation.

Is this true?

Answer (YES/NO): YES